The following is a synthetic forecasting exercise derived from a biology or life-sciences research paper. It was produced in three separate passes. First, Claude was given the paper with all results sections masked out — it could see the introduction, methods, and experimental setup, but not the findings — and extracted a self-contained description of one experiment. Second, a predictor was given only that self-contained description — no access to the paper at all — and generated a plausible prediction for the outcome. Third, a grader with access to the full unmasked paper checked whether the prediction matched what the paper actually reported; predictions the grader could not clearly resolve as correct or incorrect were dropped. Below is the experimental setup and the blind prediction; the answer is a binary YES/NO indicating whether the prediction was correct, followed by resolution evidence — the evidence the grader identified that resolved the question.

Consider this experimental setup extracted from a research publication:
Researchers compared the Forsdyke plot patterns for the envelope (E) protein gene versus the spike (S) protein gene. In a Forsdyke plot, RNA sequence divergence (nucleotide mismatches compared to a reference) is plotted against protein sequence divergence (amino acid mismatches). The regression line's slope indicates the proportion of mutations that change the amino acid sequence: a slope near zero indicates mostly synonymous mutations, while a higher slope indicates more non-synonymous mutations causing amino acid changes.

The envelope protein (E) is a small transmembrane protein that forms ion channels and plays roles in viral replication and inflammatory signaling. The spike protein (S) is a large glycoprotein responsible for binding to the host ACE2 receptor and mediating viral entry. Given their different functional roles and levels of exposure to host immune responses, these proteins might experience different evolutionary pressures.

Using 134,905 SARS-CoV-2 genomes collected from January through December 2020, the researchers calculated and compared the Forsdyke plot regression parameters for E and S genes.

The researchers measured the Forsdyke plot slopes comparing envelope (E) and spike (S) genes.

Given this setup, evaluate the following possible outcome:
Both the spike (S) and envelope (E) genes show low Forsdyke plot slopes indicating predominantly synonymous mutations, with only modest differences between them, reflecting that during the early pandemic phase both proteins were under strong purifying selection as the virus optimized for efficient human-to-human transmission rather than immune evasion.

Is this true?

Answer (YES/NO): NO